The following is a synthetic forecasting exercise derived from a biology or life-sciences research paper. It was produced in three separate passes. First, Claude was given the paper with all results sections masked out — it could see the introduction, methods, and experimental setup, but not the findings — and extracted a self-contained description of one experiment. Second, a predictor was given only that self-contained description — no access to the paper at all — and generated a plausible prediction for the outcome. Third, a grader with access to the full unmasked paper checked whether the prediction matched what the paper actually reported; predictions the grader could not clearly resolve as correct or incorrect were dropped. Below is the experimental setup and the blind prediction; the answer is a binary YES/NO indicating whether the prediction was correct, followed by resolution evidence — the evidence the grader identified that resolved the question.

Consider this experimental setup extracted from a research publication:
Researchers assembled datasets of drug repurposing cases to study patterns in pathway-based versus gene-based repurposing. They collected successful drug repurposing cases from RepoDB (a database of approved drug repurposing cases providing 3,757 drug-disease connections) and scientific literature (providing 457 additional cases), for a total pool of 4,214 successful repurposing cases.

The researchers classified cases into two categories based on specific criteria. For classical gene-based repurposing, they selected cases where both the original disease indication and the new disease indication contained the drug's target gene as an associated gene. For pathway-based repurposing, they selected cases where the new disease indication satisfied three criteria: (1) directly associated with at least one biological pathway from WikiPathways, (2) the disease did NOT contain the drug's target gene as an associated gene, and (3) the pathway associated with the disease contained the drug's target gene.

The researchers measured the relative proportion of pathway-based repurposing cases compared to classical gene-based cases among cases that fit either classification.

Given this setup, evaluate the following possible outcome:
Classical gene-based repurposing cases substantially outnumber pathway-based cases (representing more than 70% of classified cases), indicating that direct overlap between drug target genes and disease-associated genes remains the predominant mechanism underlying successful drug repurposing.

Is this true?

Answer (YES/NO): YES